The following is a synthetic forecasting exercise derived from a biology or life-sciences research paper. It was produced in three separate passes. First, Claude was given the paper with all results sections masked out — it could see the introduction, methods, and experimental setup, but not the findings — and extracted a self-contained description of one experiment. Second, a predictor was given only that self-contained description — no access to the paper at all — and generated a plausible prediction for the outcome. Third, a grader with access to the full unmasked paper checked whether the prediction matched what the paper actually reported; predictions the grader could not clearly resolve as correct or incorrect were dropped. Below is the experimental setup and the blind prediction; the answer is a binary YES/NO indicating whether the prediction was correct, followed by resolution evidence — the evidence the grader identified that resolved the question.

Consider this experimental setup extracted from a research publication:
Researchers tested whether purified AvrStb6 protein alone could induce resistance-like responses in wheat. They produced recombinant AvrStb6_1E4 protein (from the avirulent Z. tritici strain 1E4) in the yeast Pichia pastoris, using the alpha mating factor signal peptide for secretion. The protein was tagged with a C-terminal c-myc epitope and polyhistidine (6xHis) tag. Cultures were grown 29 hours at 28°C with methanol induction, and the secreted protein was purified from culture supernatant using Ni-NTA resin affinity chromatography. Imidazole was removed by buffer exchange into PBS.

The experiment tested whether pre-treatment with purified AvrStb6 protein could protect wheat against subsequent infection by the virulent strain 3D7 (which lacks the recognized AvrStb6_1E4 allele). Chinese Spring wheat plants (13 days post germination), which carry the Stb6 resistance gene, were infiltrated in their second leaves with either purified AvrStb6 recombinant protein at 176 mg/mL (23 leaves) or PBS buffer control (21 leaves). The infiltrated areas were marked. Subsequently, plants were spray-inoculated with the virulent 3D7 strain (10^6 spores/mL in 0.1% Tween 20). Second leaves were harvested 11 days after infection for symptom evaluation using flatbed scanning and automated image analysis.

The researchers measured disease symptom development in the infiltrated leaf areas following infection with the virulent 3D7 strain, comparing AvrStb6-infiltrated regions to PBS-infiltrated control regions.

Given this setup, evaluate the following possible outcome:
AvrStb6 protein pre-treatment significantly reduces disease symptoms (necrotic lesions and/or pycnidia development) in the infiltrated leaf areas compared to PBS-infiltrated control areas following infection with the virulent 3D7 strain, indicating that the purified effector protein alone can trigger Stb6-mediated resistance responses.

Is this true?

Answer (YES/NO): YES